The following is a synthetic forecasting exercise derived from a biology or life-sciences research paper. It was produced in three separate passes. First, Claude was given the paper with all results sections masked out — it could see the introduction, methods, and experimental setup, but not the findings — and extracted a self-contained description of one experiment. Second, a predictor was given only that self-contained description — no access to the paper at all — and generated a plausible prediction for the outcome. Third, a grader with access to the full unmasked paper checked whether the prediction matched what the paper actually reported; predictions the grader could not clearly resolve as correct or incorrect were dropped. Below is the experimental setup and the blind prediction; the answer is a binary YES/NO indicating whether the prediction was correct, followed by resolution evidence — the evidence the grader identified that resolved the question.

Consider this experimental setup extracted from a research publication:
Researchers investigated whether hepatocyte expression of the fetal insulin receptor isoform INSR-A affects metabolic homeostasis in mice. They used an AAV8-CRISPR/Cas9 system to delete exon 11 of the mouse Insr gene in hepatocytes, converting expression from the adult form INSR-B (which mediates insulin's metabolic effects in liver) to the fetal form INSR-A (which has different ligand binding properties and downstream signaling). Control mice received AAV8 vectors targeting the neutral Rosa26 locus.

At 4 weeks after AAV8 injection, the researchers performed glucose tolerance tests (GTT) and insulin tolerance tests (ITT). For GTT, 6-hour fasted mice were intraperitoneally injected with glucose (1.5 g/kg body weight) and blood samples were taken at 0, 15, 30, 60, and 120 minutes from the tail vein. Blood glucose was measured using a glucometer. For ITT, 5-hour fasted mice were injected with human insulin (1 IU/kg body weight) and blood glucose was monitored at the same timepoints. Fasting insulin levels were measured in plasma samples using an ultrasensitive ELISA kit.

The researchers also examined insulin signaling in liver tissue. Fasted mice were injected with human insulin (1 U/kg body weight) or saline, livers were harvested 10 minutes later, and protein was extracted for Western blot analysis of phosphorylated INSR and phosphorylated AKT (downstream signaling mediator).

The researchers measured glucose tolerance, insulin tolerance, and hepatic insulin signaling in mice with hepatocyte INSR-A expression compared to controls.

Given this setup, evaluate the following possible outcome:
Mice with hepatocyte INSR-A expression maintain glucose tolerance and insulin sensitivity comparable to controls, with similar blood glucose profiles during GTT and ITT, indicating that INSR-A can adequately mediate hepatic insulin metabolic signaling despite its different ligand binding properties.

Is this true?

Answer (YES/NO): YES